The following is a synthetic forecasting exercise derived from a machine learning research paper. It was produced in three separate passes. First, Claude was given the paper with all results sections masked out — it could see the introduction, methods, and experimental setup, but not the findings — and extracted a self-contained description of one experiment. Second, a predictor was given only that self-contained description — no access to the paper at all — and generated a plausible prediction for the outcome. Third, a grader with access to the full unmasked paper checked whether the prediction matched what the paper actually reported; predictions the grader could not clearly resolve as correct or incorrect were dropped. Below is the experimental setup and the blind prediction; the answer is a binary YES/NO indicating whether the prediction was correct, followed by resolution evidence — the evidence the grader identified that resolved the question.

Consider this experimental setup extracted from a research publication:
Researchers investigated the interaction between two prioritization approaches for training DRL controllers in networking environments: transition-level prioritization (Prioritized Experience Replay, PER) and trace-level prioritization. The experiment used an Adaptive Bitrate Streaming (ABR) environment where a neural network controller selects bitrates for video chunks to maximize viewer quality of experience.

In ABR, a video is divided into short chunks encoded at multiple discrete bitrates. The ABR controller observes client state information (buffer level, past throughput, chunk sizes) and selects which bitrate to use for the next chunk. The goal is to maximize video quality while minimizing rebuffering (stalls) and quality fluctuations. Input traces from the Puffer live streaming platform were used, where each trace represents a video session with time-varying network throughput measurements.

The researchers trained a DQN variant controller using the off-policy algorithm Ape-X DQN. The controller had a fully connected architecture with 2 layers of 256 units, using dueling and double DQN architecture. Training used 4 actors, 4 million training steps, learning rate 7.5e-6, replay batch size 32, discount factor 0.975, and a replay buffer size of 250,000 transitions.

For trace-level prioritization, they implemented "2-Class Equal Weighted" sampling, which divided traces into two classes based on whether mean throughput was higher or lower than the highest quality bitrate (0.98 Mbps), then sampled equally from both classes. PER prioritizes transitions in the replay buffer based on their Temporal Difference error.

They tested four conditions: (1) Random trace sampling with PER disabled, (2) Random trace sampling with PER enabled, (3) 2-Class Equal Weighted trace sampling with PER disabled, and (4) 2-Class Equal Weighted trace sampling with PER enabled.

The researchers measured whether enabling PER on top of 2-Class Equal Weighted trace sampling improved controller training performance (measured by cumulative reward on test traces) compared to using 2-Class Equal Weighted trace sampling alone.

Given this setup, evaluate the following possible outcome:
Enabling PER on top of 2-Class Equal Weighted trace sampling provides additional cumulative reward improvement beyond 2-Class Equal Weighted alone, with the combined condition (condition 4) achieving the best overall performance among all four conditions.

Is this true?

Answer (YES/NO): NO